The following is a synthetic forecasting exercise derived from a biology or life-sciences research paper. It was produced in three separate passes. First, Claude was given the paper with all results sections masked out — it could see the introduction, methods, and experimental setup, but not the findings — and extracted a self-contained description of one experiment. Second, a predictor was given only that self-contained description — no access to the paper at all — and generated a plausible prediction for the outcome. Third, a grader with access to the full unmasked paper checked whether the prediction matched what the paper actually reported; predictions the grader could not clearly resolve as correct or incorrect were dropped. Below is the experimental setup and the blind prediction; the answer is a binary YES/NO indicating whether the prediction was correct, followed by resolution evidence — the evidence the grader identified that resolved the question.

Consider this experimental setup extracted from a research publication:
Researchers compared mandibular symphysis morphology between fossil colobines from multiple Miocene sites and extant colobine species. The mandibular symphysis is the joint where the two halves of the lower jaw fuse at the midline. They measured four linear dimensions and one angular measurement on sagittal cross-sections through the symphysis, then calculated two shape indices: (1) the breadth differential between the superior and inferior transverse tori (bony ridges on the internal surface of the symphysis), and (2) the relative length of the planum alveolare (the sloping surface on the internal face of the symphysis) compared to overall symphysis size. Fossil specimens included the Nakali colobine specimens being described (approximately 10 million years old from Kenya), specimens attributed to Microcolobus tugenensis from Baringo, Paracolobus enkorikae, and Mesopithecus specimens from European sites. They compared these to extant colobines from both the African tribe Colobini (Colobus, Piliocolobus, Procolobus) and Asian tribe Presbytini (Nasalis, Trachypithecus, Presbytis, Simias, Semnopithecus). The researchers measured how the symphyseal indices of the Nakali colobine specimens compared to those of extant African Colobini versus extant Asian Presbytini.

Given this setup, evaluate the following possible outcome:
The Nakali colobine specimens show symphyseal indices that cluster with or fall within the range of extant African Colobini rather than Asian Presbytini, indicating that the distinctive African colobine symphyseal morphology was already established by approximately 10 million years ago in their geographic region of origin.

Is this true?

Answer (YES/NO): NO